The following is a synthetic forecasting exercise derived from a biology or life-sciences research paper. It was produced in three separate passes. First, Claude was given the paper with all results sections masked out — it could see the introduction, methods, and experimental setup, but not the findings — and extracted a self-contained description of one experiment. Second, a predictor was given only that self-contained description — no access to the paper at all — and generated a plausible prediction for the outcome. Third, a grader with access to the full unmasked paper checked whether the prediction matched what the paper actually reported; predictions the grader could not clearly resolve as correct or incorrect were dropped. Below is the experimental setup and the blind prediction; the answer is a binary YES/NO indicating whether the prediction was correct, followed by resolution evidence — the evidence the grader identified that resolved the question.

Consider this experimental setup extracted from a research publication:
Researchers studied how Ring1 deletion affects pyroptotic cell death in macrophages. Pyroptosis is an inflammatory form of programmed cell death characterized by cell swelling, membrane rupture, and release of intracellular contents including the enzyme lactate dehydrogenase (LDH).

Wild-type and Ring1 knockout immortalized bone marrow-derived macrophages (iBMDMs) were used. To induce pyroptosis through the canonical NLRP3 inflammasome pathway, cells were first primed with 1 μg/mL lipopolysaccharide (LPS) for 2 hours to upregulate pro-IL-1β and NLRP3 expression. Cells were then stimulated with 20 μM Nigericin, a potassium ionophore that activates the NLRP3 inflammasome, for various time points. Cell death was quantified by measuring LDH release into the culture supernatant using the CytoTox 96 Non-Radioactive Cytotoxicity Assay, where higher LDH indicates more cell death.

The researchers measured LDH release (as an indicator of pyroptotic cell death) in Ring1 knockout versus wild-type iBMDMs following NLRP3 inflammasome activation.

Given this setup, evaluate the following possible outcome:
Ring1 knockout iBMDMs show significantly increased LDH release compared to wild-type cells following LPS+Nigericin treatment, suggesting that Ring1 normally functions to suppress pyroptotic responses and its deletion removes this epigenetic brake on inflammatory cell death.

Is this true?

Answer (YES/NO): YES